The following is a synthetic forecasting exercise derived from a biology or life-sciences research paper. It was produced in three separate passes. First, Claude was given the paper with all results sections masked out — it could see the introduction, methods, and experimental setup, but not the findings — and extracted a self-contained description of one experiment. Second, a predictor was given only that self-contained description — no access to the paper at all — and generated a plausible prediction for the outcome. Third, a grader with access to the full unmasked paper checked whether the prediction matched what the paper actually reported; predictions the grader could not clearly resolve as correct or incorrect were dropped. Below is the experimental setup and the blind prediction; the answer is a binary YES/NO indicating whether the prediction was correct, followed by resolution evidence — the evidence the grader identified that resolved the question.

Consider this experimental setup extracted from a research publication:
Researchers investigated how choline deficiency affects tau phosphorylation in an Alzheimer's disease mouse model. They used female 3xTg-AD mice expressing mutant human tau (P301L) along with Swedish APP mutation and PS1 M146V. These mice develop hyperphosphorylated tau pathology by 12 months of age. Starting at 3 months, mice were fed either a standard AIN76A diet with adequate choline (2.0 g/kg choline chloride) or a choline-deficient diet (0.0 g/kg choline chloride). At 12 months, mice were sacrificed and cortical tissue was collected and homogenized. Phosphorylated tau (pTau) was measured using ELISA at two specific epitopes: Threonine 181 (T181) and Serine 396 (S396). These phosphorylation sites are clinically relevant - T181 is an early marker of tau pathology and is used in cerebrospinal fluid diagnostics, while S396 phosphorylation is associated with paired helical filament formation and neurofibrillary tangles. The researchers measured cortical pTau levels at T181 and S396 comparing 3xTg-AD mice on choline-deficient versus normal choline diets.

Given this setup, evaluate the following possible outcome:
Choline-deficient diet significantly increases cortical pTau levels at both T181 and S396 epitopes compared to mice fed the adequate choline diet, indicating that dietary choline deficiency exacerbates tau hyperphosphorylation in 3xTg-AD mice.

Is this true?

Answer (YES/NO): YES